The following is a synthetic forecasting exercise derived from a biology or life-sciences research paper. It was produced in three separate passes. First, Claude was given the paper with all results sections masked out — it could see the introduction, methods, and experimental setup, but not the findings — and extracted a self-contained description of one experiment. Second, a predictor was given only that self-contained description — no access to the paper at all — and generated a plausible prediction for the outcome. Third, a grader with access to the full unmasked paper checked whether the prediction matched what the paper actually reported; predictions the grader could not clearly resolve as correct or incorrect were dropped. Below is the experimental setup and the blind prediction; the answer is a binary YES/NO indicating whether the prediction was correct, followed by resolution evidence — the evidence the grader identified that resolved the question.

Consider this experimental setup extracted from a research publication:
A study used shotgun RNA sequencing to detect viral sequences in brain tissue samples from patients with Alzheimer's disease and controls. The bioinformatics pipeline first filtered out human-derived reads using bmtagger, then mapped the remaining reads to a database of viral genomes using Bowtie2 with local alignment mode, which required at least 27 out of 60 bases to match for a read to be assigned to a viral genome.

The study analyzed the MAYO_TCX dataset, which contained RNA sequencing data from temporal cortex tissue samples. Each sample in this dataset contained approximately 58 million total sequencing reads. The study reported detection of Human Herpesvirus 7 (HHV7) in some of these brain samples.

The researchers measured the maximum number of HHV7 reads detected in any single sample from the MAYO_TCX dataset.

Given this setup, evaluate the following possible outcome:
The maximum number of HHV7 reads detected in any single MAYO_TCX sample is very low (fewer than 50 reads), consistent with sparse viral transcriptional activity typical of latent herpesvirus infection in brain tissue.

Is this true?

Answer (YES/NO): YES